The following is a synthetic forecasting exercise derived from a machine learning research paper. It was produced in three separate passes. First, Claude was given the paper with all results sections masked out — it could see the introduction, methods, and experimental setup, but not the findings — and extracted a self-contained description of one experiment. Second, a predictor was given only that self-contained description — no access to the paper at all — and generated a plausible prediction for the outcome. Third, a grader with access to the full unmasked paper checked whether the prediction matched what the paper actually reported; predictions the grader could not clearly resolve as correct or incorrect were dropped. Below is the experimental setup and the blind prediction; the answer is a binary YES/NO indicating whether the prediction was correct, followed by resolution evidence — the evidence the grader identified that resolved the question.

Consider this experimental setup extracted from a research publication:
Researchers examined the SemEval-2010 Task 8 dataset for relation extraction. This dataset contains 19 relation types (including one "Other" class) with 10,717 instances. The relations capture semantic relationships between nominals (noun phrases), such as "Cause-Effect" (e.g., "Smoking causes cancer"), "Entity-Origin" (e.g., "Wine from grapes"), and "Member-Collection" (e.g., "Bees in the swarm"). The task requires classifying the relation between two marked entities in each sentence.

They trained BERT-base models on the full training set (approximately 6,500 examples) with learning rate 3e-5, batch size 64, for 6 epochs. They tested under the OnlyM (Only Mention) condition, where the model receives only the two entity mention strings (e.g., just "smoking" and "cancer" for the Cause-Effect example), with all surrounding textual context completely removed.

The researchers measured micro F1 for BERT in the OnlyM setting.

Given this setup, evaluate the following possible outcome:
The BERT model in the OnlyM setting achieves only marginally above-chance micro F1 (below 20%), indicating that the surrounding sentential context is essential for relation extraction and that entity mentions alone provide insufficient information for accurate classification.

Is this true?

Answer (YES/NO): NO